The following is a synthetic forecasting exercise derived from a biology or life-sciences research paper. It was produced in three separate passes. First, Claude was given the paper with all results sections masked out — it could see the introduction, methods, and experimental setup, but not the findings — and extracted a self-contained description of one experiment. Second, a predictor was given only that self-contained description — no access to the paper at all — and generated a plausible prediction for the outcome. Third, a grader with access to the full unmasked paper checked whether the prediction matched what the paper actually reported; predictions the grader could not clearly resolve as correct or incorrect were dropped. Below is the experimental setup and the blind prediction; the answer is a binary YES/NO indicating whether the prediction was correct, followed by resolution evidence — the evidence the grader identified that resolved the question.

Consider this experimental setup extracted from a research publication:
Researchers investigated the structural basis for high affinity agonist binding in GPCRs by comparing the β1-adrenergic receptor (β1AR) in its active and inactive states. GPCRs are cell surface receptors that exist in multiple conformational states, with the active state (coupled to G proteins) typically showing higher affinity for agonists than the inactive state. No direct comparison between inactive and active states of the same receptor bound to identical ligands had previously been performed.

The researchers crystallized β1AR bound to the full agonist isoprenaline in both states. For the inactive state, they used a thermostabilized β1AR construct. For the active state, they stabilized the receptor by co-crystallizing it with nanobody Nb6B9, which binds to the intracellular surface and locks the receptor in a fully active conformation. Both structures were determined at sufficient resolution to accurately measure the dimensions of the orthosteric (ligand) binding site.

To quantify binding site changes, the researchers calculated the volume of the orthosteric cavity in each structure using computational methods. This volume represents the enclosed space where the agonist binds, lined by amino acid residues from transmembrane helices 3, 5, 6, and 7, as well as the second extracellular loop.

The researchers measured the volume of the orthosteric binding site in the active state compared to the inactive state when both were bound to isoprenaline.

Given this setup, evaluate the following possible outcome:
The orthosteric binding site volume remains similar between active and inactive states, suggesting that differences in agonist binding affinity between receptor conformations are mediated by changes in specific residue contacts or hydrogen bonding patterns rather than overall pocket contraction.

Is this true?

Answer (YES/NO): NO